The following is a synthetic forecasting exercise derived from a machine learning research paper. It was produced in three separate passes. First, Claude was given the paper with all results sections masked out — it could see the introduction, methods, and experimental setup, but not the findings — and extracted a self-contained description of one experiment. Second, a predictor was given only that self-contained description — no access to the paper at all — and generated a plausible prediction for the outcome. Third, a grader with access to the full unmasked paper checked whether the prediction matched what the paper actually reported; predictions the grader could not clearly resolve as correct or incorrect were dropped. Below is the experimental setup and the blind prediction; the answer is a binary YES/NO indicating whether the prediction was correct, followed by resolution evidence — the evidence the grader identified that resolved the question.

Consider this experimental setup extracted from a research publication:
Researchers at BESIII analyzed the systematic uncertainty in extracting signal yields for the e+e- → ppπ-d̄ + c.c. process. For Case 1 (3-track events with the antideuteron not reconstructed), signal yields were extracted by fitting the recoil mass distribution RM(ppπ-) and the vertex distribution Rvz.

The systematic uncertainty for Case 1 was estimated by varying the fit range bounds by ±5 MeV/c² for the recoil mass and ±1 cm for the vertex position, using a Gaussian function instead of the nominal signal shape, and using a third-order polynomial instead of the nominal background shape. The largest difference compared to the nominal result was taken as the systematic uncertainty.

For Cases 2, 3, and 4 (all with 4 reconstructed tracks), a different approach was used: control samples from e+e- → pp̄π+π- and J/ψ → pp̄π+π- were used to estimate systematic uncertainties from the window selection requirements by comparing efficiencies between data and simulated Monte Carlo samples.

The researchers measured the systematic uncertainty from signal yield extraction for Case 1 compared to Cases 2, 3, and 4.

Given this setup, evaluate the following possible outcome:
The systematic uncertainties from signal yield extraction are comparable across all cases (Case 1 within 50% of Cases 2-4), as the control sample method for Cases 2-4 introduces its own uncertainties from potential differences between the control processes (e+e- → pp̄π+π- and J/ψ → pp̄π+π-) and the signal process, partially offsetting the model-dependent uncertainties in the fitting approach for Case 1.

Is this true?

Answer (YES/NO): YES